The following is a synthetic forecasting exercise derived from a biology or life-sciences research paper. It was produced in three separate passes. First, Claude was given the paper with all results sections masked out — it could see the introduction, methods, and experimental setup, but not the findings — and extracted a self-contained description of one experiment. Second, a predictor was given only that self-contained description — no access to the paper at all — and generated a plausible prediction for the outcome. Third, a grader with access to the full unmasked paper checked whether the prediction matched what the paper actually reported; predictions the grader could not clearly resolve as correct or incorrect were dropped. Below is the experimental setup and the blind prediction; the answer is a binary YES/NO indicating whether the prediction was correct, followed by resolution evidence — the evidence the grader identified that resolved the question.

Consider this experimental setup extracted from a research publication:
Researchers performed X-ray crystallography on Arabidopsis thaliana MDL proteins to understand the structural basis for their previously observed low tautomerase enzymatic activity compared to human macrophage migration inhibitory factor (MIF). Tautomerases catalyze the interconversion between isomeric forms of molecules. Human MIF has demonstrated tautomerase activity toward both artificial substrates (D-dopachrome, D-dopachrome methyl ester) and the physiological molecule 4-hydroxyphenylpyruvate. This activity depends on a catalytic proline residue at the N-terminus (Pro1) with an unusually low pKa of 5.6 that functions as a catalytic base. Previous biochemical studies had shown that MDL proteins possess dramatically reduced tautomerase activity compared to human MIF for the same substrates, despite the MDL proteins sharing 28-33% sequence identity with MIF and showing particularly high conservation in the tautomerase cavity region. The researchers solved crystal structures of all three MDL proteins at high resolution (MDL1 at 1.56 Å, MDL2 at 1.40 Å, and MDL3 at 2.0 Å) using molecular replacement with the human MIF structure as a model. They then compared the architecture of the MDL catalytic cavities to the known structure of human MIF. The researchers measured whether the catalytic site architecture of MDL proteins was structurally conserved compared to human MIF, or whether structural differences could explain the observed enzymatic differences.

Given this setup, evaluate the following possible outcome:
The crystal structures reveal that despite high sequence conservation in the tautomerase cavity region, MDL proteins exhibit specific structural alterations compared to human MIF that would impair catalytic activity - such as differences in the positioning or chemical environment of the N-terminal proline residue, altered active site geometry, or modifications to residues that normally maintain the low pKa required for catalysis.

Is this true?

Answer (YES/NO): NO